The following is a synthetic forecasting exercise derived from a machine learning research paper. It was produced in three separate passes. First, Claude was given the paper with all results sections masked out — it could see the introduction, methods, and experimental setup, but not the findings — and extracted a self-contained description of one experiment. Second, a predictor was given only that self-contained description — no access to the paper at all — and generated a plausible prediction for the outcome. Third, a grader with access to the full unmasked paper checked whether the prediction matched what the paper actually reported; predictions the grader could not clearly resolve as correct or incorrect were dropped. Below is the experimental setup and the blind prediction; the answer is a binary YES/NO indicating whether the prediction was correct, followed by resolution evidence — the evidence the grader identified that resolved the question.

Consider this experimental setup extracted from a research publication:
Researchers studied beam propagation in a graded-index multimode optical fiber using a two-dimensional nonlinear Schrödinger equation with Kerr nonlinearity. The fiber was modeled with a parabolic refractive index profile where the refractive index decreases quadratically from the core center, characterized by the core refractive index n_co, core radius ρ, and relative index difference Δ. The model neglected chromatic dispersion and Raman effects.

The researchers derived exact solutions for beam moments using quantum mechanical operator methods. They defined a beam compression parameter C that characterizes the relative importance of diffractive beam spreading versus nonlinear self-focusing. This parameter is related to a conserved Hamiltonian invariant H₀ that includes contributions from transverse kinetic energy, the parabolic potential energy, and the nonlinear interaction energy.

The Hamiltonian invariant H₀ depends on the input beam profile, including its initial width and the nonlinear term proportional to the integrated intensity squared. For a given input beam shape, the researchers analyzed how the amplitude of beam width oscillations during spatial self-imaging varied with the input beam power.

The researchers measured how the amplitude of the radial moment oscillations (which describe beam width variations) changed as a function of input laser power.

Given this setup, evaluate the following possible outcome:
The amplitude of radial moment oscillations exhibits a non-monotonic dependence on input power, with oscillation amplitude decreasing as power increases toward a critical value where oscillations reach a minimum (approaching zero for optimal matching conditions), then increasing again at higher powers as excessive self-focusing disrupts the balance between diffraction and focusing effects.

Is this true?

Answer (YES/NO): NO